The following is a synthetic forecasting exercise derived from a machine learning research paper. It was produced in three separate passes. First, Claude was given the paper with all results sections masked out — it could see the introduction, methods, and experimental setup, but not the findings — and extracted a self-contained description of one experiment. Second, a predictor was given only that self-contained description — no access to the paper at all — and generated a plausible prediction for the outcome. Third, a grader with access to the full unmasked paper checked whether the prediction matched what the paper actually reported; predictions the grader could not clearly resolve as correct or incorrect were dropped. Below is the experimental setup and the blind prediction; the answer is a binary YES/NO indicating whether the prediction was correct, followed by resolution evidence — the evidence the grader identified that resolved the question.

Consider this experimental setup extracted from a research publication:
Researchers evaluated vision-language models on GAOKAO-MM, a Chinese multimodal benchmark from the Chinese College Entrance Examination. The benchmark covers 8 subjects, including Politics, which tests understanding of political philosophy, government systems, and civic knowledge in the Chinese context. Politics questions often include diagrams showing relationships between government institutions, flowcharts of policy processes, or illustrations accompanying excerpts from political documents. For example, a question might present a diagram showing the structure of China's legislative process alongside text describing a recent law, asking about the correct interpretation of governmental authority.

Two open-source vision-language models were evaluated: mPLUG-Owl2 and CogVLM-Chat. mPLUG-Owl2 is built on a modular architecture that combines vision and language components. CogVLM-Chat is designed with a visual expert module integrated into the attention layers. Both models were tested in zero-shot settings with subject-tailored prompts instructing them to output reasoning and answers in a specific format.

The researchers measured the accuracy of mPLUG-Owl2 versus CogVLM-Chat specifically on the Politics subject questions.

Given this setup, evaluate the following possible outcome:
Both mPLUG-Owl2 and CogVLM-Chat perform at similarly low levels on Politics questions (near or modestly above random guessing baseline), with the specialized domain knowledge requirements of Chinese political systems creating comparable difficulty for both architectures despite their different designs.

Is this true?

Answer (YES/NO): NO